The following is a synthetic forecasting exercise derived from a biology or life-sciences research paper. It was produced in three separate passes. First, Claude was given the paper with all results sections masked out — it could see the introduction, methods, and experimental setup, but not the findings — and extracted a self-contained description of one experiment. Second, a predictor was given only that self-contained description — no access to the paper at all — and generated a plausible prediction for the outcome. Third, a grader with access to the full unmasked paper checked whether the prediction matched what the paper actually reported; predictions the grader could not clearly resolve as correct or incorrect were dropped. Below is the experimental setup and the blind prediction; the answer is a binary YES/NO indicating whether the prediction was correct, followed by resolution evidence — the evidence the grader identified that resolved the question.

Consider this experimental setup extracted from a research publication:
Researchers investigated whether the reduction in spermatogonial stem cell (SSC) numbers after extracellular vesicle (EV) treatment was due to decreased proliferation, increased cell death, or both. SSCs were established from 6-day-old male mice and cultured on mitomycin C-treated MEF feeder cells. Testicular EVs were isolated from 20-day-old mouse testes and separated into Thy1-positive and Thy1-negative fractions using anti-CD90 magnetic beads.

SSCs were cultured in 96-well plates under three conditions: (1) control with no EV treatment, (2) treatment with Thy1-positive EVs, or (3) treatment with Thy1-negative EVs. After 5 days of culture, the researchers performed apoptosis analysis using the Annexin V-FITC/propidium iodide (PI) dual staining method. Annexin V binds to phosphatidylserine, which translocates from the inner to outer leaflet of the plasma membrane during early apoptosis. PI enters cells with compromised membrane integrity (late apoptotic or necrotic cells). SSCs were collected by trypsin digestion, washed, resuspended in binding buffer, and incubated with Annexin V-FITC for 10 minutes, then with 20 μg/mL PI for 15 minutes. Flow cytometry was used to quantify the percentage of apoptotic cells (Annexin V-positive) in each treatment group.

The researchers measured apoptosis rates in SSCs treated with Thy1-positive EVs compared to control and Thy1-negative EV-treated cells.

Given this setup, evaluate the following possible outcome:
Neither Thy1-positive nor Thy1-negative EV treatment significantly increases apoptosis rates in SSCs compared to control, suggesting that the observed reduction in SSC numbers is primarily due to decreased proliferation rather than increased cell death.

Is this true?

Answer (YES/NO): YES